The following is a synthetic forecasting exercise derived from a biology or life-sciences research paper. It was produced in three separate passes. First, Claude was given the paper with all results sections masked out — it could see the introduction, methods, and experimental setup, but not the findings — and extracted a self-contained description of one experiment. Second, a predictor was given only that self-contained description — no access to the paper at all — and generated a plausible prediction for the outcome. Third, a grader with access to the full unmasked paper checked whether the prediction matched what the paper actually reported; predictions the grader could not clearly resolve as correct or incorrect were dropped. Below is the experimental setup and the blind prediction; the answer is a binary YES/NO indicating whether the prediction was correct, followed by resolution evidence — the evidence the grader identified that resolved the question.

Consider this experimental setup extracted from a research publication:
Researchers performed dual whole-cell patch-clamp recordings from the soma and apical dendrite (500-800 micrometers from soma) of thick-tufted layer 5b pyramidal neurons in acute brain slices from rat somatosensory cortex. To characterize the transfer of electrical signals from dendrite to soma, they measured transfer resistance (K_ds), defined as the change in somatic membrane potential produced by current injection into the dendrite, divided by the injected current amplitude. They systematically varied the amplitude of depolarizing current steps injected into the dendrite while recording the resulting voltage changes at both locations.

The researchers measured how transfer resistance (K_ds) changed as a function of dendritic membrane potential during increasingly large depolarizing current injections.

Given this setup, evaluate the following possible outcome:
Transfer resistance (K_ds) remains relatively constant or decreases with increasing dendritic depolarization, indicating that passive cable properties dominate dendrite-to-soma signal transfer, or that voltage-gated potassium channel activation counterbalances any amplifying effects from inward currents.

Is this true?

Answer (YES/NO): NO